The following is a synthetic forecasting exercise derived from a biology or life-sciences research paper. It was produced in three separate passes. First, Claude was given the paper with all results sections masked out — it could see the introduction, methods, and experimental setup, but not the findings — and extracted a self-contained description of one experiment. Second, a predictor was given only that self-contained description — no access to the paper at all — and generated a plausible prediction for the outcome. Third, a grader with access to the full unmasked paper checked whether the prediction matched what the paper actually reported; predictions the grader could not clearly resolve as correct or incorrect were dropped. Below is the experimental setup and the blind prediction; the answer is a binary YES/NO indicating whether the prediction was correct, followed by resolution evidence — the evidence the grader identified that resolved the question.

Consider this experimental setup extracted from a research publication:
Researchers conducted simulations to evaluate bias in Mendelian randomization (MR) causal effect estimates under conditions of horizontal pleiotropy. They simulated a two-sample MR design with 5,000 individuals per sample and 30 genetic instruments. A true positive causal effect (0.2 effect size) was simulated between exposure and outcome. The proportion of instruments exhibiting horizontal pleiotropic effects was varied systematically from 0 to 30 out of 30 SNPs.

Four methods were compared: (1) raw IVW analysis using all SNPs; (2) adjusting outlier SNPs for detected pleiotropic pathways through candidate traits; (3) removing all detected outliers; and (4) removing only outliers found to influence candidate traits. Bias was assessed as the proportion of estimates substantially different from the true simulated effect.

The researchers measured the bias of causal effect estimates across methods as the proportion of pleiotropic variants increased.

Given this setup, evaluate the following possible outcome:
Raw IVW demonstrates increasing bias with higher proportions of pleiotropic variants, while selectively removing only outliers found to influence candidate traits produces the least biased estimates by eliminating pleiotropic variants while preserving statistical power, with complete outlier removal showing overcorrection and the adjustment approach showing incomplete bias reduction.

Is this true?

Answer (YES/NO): NO